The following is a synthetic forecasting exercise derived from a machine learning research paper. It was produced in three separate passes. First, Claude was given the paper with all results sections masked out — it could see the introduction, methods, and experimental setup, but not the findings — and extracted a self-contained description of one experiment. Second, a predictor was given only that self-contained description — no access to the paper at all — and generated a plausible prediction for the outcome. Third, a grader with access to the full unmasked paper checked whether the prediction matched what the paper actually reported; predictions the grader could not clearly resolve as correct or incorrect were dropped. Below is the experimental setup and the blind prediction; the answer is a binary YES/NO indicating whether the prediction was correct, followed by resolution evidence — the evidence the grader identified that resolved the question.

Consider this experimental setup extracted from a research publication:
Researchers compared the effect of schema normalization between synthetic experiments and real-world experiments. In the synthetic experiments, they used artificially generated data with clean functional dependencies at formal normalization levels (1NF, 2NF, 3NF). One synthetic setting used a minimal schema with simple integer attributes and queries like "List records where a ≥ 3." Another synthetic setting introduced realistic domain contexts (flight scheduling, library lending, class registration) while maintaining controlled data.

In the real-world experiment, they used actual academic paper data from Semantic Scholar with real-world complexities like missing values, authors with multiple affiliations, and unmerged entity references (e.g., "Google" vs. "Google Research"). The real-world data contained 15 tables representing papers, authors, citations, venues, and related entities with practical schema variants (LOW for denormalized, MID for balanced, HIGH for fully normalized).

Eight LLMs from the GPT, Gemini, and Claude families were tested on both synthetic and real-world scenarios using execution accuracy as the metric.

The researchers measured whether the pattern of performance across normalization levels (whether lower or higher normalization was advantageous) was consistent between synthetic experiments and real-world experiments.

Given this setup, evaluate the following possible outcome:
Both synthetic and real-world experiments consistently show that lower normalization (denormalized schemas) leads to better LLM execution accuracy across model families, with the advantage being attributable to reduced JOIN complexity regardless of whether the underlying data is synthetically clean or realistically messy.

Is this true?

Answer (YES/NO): NO